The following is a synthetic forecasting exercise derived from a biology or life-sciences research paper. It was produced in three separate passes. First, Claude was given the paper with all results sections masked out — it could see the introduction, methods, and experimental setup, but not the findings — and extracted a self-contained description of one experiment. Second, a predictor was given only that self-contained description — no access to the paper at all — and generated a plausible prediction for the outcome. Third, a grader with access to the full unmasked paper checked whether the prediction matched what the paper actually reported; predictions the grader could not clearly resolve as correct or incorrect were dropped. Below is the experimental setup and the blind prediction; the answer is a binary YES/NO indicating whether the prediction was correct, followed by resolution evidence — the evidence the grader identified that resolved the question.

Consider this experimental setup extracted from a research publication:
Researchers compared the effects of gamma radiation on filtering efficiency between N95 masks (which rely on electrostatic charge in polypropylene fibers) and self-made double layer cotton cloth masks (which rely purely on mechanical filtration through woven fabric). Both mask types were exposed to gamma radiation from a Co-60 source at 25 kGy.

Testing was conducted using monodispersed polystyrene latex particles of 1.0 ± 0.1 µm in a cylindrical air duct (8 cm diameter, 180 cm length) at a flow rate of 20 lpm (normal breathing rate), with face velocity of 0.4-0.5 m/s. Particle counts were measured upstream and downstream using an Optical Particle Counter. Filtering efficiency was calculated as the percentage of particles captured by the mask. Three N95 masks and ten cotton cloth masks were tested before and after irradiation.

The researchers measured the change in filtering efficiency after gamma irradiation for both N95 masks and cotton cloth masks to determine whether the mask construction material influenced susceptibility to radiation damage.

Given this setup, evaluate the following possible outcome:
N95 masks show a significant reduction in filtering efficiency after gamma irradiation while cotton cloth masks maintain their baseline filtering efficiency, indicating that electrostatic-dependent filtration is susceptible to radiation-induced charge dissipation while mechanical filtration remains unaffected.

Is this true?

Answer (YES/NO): NO